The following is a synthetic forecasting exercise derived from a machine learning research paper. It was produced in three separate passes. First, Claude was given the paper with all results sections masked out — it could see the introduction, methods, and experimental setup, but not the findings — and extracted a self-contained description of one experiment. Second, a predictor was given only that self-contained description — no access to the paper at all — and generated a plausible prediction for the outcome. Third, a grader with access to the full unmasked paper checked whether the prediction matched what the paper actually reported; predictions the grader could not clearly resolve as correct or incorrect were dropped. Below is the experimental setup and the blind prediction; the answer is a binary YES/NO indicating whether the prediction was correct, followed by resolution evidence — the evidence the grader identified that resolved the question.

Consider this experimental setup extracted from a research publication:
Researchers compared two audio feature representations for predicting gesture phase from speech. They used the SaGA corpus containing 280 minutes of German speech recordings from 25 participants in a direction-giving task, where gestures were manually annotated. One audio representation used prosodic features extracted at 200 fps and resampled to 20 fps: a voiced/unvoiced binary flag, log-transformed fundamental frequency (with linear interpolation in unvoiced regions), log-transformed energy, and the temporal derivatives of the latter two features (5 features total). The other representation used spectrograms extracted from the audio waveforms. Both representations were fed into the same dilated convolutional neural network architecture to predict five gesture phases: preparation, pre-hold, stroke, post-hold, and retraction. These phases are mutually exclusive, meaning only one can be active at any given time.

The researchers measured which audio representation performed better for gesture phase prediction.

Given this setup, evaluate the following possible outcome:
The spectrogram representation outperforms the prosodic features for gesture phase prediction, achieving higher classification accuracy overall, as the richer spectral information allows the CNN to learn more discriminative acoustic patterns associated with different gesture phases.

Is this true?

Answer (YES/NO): NO